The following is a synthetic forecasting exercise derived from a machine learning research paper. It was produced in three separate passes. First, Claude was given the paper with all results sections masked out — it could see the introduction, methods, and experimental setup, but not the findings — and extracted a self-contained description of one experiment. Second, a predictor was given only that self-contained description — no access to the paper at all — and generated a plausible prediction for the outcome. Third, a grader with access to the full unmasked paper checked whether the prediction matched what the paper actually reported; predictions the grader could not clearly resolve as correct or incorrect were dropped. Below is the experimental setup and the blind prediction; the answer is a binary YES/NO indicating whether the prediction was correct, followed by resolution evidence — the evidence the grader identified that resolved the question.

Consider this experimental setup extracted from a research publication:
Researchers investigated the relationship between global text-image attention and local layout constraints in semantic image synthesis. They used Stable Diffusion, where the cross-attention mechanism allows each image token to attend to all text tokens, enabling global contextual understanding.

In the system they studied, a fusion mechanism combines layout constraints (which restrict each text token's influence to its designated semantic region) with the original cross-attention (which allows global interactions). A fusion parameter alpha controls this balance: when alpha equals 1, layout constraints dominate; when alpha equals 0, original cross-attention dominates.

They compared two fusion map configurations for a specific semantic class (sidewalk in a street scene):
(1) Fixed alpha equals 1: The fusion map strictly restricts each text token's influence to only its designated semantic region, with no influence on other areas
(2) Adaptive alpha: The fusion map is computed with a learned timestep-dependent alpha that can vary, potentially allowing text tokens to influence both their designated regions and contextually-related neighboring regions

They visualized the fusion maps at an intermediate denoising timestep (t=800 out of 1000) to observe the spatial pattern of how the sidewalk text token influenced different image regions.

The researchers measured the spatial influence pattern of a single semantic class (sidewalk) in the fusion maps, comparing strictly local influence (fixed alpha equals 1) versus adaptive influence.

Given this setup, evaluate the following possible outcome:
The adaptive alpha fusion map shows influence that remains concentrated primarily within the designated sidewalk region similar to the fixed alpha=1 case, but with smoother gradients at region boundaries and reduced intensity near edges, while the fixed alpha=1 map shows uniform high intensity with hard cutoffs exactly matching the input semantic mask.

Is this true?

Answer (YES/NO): NO